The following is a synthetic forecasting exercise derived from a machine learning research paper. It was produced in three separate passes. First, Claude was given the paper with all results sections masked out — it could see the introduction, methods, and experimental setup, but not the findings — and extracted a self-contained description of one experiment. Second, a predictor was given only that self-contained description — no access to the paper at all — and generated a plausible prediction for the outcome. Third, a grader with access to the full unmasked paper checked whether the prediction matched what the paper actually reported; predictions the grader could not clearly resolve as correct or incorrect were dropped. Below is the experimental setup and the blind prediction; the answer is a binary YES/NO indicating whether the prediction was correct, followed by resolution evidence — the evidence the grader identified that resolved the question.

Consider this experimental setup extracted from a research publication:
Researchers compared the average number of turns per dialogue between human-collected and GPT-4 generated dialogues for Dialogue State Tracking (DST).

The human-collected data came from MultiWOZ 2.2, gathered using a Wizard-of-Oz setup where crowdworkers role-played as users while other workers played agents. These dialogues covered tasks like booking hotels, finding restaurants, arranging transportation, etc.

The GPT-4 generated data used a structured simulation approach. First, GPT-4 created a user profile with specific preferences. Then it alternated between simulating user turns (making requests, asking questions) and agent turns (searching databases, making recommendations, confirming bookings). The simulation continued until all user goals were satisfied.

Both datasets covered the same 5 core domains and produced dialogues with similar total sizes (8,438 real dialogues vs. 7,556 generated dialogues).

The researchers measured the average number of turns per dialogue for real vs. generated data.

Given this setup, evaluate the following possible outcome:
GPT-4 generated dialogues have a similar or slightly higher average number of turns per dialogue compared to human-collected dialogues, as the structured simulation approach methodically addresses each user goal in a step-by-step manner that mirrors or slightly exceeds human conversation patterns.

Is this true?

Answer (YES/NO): YES